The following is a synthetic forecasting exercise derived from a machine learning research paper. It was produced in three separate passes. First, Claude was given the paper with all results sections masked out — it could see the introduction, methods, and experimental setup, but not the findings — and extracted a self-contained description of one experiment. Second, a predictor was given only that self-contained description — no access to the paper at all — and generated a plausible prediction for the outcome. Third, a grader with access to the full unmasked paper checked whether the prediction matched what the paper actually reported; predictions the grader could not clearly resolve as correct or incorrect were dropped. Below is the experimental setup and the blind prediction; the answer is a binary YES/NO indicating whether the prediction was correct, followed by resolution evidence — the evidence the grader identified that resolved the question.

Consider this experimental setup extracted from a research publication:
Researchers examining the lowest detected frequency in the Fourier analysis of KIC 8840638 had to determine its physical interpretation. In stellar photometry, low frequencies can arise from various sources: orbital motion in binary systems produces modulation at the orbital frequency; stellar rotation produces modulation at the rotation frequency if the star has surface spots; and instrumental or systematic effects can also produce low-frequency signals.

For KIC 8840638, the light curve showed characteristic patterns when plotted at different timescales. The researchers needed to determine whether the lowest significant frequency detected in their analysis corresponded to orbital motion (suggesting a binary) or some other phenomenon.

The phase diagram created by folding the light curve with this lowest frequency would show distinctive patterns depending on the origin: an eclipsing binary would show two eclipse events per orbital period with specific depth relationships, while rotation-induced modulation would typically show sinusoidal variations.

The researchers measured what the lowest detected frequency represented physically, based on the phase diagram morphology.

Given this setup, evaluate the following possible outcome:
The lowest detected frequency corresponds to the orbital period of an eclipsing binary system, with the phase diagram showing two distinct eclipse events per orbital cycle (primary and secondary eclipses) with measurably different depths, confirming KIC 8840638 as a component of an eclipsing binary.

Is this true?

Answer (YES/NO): YES